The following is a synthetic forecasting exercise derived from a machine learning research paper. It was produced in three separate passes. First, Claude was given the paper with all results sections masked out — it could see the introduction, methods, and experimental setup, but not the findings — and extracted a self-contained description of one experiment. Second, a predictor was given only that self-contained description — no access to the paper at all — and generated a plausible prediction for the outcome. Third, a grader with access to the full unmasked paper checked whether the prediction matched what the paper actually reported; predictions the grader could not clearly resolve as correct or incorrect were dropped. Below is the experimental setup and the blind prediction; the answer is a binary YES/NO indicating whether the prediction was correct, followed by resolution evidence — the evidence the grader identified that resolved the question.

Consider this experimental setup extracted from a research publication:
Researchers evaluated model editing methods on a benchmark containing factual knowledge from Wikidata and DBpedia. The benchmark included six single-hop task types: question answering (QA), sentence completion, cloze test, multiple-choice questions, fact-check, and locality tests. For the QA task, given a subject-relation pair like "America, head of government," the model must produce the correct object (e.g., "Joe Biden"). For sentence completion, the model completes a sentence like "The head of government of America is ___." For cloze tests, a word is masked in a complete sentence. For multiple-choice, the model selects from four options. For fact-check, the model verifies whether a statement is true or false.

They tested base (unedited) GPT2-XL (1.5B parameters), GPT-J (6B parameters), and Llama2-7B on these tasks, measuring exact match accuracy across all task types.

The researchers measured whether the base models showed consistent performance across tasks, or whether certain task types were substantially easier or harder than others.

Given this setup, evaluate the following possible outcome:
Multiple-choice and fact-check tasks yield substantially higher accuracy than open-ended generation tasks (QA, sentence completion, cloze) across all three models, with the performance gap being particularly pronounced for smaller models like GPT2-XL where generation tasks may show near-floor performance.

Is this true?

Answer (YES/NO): YES